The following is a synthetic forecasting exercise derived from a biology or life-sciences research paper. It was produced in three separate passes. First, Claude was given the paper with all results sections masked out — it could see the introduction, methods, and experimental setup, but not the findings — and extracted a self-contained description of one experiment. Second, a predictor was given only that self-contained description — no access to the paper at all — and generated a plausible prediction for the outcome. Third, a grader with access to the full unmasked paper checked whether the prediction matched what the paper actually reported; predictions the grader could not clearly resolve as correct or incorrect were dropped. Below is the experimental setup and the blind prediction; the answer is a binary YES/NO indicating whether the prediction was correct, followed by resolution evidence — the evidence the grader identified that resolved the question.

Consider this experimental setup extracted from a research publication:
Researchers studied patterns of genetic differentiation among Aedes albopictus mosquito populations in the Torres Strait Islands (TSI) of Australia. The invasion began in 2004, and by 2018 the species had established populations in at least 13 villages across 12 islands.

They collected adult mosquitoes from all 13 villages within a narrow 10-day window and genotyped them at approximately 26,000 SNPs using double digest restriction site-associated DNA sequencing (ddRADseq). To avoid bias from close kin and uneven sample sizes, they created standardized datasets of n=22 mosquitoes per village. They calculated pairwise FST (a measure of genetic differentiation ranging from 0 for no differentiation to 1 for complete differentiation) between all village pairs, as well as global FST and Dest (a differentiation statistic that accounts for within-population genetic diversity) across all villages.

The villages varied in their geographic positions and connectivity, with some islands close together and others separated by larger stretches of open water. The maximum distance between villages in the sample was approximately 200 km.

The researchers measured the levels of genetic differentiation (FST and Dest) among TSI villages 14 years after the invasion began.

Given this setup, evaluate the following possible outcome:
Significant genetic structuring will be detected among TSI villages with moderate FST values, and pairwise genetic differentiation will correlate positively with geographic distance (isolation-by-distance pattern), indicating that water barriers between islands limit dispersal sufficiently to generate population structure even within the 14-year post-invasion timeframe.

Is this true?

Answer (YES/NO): NO